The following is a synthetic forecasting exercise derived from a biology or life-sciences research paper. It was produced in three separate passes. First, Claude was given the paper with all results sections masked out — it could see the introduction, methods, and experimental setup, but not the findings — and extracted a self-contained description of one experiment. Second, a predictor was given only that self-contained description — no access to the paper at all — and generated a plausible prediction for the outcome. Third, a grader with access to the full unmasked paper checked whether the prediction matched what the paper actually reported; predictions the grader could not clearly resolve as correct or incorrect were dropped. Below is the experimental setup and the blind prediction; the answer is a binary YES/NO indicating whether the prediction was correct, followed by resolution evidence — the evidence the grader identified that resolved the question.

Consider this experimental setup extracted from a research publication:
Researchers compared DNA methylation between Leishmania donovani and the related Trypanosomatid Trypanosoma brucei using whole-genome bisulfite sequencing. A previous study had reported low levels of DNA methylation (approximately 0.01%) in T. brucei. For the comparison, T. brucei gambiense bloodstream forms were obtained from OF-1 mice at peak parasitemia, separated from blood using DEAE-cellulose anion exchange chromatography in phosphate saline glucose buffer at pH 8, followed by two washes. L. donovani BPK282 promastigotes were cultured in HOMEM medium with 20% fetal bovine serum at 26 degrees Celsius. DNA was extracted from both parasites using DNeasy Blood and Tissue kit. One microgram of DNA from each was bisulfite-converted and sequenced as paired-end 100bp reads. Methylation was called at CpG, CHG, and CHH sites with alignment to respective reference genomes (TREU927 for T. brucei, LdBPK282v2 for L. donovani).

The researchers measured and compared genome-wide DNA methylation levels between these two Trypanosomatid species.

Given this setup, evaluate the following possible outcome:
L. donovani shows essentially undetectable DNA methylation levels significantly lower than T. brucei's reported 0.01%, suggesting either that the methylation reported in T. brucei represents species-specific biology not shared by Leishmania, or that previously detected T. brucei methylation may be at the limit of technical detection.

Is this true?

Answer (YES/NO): YES